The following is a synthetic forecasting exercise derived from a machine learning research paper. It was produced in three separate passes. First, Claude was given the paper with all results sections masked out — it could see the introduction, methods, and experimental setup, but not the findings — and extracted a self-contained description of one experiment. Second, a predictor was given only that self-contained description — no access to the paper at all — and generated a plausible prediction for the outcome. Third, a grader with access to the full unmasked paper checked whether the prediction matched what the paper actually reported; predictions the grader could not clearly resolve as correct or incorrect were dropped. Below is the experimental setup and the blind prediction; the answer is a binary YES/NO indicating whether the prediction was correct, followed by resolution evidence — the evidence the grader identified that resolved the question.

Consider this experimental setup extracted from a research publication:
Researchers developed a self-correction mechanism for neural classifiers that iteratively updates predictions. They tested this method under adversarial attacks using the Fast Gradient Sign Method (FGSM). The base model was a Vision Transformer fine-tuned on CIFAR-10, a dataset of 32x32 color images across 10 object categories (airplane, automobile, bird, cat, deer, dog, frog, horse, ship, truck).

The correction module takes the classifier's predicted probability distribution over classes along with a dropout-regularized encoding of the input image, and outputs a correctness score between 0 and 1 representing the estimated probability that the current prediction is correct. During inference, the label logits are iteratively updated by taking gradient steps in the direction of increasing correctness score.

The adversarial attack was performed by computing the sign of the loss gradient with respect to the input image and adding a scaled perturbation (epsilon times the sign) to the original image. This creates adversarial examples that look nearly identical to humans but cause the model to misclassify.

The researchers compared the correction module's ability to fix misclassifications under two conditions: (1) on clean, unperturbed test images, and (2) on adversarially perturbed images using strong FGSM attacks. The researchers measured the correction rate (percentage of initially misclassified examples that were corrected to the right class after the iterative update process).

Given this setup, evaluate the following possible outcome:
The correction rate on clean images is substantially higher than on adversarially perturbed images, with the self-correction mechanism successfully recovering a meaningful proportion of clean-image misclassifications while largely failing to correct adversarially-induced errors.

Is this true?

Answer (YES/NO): NO